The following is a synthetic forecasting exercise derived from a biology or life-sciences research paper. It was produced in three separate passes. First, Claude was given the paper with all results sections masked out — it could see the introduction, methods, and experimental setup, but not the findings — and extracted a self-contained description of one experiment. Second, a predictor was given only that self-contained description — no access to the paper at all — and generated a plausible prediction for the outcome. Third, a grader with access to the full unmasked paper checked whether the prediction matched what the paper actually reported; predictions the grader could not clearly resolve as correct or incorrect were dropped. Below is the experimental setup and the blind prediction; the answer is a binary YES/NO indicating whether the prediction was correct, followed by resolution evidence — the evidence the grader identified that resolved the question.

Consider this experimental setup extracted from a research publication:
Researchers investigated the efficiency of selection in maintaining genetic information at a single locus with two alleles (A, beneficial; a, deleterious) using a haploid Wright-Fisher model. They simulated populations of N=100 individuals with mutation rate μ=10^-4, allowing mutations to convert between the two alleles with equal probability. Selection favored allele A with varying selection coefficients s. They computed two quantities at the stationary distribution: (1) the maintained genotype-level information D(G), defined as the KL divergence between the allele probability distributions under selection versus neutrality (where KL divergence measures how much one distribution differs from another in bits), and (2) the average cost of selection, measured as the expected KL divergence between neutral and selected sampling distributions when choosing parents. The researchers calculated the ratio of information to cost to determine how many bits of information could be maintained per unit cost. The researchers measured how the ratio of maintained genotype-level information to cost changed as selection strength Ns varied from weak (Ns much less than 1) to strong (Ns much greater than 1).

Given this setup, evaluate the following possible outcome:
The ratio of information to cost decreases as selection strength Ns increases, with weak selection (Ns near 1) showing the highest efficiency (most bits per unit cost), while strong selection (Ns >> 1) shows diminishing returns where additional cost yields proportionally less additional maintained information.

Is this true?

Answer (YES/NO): NO